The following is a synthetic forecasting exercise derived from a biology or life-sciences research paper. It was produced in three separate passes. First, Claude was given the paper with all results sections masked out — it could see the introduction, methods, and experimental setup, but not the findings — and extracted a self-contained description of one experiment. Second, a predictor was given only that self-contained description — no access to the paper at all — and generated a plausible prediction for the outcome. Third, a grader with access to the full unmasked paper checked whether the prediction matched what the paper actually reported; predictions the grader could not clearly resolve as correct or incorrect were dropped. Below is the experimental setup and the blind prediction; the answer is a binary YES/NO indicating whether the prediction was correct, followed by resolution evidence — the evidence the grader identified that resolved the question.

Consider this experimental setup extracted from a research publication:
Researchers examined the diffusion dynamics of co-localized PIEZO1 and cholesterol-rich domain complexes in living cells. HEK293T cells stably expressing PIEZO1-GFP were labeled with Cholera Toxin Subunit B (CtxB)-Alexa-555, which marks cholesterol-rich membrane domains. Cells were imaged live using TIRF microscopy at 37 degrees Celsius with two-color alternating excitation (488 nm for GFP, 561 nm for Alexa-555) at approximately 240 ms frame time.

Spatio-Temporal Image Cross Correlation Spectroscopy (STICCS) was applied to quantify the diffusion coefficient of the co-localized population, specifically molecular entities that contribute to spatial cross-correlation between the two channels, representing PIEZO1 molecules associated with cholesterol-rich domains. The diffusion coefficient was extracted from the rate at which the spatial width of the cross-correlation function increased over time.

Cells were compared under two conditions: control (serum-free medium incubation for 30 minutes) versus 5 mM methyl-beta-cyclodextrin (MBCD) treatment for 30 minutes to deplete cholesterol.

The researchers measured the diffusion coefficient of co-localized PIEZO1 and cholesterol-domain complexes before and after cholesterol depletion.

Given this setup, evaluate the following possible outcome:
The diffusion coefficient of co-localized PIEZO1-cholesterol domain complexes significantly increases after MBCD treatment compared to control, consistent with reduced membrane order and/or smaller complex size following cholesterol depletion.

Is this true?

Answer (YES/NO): YES